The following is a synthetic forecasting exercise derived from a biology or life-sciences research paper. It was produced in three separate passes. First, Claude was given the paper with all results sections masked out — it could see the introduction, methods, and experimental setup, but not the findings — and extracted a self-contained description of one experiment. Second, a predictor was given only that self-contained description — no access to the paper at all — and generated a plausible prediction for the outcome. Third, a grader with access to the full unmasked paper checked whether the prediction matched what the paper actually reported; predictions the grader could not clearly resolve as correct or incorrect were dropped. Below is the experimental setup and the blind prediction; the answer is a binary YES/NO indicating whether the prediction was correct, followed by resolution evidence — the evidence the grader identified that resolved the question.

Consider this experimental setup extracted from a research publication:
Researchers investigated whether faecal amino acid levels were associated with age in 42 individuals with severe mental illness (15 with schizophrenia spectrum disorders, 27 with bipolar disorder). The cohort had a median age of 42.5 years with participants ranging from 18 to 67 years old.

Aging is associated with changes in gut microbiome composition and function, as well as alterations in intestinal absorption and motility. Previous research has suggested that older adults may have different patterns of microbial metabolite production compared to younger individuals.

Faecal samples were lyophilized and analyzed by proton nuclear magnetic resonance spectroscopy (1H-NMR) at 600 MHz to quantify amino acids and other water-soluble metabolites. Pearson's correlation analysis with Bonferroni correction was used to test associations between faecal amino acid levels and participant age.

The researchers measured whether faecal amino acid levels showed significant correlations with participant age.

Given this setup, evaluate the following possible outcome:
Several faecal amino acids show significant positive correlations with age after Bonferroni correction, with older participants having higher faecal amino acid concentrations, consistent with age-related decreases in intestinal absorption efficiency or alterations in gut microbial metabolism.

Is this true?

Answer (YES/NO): NO